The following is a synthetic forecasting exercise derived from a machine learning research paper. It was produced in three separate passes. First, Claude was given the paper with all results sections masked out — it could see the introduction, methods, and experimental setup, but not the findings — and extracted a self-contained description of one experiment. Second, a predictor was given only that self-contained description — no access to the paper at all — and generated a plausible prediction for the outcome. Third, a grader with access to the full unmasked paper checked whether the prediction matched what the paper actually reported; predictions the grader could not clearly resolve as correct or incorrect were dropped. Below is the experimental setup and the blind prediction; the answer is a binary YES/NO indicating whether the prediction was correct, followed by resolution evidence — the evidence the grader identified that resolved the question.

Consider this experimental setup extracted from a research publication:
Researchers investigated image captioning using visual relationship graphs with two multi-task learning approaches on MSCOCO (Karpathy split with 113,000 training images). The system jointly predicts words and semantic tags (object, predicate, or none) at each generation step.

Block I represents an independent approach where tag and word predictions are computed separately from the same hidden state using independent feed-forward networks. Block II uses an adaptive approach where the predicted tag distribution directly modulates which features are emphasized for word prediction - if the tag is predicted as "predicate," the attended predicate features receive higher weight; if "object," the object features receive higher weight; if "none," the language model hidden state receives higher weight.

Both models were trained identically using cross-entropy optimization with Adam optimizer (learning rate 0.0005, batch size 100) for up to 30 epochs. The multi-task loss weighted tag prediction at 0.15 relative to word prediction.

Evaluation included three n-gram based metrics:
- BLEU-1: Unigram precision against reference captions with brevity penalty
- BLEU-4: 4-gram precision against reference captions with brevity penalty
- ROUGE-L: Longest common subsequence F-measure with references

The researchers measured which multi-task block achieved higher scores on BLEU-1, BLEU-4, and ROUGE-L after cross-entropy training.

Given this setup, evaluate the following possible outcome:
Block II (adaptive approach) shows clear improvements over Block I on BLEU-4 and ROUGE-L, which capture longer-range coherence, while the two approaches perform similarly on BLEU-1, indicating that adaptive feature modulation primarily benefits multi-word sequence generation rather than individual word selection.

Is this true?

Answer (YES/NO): NO